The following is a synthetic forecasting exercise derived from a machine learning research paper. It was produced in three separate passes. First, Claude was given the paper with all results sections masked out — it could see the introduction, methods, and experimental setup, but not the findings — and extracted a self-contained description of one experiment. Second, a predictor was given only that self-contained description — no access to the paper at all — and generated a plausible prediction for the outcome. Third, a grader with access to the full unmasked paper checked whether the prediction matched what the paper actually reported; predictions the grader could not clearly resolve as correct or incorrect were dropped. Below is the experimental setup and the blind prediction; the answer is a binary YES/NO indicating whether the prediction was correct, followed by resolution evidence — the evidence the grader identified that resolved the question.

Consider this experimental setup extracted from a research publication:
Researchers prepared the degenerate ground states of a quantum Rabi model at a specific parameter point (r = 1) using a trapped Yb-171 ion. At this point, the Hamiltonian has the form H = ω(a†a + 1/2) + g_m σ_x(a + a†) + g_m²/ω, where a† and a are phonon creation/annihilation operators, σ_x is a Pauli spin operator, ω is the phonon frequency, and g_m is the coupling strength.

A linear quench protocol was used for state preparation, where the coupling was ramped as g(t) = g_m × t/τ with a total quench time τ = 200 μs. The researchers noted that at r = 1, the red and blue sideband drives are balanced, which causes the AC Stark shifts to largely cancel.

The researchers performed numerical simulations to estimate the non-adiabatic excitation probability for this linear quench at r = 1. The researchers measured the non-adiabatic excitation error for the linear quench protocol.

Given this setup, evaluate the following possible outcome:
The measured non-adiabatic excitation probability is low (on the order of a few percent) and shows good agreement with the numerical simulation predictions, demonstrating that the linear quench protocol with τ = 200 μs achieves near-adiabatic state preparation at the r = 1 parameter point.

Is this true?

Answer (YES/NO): NO